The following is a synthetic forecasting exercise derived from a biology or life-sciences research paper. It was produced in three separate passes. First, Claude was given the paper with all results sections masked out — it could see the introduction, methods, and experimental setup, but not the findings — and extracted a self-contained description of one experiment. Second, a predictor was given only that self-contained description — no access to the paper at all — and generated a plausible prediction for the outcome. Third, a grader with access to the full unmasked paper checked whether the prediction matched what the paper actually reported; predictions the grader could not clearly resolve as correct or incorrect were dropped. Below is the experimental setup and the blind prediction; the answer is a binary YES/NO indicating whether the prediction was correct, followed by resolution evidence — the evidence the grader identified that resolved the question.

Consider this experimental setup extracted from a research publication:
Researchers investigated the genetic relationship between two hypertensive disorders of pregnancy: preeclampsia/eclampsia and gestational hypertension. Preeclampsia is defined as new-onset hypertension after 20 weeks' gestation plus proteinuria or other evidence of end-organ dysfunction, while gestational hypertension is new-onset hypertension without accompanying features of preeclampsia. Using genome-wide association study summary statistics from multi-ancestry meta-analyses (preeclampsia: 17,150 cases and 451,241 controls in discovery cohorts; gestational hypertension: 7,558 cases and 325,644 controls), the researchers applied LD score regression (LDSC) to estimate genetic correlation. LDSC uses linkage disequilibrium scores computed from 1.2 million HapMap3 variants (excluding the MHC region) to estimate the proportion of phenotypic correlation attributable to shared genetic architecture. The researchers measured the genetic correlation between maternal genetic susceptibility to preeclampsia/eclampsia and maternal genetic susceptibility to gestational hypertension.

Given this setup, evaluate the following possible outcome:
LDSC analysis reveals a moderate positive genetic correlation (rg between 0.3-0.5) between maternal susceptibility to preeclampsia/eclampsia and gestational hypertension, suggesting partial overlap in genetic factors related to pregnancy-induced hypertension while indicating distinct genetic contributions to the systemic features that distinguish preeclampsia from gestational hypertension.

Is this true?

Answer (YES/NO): NO